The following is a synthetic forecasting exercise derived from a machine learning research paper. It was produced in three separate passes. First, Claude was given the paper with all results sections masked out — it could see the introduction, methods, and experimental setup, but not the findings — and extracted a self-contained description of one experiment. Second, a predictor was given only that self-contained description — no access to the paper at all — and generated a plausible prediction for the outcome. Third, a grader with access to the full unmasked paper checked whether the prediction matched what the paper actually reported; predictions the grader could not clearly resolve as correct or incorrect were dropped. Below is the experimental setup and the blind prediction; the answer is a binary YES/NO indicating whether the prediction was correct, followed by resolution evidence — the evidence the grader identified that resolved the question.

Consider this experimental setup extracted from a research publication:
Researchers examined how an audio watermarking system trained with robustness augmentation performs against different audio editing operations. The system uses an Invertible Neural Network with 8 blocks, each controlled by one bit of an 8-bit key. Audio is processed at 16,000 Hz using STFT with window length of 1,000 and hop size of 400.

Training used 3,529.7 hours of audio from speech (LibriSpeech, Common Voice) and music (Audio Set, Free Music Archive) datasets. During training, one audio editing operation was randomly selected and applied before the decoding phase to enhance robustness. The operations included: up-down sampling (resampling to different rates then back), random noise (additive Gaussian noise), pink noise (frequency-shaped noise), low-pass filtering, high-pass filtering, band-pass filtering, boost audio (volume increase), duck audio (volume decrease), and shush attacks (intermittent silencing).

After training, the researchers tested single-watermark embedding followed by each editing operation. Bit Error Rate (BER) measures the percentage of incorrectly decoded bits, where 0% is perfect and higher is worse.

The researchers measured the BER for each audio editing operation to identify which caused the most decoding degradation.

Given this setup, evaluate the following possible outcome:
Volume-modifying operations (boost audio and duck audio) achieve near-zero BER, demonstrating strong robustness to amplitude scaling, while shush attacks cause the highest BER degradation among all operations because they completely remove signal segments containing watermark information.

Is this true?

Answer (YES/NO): NO